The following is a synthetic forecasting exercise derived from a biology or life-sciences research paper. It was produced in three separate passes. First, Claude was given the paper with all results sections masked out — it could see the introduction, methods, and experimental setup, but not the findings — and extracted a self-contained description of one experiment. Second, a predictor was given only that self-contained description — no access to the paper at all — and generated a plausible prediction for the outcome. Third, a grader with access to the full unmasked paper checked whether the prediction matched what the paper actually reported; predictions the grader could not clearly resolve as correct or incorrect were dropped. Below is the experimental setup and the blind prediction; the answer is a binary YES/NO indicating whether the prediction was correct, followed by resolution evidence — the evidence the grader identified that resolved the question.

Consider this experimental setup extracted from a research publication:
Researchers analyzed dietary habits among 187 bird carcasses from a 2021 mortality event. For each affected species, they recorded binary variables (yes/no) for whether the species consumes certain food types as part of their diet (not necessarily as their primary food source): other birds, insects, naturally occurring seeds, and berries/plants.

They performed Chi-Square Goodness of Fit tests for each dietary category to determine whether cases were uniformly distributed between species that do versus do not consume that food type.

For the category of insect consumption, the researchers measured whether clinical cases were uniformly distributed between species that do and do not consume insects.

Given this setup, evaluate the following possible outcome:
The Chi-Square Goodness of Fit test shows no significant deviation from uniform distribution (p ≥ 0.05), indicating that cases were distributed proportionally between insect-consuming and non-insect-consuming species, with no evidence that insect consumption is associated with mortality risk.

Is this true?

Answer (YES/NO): NO